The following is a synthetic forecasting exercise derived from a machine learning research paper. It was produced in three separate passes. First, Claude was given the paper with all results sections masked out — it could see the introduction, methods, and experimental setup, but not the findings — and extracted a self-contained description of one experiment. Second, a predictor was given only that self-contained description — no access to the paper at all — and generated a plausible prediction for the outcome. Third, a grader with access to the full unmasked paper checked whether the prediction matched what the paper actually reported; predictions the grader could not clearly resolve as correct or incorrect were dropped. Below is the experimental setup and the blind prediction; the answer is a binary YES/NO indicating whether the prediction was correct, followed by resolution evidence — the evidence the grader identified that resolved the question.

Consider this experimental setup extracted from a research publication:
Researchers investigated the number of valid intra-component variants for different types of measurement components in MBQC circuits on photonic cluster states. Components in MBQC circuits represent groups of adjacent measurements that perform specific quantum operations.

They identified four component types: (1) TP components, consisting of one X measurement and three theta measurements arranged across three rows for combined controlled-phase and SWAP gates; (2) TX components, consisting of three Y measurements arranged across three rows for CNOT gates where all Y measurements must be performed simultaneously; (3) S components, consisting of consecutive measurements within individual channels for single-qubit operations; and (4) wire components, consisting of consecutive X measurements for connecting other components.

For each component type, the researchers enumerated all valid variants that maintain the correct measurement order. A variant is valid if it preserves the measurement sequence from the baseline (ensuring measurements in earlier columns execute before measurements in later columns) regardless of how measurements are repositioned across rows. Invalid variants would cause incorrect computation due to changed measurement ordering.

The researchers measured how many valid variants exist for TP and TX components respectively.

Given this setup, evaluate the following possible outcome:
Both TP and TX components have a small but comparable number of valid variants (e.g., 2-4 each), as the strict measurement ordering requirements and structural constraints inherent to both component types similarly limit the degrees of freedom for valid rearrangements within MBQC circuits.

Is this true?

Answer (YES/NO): NO